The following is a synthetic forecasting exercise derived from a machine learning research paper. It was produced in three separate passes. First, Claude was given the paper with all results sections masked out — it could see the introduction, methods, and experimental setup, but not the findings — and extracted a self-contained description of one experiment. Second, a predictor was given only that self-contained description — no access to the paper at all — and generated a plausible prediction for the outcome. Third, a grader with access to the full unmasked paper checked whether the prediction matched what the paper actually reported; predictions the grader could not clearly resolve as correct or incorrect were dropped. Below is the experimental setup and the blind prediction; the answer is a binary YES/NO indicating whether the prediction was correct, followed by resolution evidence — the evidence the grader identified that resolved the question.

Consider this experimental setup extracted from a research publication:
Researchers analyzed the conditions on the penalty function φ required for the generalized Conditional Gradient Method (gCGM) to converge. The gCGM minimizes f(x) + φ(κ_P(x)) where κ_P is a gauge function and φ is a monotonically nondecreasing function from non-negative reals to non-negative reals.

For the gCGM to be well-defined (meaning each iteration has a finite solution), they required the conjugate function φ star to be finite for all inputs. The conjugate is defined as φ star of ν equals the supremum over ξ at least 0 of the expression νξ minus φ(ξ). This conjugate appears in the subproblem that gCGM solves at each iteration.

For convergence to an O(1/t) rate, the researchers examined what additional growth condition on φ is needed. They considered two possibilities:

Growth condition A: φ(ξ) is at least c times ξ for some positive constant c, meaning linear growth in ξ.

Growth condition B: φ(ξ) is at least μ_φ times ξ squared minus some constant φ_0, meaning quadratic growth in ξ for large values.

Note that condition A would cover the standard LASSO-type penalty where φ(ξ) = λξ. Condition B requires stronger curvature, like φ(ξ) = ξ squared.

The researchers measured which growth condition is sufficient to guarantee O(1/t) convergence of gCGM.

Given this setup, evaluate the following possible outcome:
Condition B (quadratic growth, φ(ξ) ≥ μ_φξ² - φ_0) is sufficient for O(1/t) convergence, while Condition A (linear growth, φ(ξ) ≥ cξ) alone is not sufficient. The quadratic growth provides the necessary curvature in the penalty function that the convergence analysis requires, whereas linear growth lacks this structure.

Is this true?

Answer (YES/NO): YES